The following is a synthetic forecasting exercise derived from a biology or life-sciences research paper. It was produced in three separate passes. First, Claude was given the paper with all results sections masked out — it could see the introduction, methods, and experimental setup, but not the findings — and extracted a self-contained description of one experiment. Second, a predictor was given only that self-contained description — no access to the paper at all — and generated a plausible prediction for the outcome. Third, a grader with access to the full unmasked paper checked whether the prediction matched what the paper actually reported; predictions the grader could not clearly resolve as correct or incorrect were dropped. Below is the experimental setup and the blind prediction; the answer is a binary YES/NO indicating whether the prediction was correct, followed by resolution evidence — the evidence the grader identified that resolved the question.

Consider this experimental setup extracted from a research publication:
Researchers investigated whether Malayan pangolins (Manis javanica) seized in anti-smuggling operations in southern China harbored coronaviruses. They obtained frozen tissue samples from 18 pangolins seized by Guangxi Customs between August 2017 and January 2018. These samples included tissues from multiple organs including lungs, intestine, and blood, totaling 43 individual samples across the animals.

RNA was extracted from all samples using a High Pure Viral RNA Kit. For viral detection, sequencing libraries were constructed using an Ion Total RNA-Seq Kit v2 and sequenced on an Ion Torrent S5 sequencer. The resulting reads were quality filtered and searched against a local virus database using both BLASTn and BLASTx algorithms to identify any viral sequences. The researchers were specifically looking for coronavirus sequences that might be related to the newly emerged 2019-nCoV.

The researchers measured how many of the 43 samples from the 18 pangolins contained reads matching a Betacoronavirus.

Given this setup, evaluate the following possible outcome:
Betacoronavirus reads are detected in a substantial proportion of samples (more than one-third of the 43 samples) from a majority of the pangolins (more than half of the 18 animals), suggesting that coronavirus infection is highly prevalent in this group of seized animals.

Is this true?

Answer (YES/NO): NO